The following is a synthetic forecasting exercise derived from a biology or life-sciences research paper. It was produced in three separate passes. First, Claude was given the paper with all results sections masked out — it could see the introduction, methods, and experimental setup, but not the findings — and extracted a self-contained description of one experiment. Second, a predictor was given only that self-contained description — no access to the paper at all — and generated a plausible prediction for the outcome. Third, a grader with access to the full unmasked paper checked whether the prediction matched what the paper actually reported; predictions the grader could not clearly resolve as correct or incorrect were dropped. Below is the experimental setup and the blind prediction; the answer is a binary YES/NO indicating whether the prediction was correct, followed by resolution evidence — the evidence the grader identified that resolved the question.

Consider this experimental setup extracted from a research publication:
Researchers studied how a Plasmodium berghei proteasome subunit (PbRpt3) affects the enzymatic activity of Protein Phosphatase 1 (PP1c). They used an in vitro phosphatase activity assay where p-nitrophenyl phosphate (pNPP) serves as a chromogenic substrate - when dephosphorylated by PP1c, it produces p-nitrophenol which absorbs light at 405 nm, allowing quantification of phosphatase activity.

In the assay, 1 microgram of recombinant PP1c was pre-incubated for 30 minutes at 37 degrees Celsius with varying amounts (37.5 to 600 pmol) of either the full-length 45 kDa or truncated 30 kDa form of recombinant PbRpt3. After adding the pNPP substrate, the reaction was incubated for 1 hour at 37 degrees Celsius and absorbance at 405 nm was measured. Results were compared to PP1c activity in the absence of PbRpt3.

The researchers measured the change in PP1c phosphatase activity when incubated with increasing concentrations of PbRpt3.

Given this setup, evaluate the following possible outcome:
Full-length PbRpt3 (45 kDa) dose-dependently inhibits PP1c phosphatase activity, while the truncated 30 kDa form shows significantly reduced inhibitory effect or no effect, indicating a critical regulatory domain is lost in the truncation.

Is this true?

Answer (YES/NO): NO